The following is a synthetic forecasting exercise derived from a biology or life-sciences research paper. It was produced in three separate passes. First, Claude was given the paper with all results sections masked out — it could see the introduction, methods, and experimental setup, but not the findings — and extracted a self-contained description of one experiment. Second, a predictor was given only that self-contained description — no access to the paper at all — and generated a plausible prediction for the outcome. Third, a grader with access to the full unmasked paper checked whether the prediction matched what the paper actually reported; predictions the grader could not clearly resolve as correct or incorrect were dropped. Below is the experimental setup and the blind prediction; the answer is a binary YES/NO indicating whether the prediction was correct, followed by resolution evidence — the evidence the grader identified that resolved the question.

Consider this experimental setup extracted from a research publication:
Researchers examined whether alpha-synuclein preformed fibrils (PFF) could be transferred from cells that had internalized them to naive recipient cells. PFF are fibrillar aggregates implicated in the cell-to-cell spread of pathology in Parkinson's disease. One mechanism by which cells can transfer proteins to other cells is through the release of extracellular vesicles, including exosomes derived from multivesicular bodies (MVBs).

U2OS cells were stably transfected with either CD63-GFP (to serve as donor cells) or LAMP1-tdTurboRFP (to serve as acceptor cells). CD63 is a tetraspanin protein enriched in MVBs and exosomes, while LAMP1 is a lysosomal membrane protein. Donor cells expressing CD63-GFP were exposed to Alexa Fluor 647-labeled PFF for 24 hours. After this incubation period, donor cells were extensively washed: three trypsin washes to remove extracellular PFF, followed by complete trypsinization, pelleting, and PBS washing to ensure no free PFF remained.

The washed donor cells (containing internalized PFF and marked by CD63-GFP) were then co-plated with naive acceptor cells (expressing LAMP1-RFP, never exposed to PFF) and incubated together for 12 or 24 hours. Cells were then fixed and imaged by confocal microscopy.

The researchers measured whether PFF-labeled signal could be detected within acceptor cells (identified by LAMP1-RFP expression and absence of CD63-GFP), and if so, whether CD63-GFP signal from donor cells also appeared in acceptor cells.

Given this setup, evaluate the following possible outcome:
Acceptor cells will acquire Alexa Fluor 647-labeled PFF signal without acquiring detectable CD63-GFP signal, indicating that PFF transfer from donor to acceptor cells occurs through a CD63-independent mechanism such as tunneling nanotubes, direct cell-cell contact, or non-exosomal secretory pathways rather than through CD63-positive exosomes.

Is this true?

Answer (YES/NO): NO